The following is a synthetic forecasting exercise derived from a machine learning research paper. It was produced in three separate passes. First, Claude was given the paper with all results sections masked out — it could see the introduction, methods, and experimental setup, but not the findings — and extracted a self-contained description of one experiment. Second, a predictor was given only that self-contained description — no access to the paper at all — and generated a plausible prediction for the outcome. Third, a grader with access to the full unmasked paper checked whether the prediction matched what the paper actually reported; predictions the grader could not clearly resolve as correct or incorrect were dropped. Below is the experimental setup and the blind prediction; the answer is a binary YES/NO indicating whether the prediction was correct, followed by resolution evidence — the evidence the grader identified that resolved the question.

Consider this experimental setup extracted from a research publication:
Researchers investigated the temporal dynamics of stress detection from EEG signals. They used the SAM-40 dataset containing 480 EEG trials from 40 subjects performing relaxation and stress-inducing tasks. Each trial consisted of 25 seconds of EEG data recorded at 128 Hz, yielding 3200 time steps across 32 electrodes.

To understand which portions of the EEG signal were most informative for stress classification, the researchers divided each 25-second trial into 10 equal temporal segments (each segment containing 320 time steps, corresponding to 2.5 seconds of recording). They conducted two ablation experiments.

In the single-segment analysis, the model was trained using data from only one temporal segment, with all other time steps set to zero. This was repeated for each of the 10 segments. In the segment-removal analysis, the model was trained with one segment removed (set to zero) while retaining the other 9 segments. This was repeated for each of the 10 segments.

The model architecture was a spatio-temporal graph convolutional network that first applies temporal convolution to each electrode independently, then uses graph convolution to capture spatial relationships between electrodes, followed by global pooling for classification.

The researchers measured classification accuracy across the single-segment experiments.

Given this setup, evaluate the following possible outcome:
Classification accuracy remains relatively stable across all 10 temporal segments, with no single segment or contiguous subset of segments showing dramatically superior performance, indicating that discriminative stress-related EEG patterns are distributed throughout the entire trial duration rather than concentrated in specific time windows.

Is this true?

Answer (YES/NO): NO